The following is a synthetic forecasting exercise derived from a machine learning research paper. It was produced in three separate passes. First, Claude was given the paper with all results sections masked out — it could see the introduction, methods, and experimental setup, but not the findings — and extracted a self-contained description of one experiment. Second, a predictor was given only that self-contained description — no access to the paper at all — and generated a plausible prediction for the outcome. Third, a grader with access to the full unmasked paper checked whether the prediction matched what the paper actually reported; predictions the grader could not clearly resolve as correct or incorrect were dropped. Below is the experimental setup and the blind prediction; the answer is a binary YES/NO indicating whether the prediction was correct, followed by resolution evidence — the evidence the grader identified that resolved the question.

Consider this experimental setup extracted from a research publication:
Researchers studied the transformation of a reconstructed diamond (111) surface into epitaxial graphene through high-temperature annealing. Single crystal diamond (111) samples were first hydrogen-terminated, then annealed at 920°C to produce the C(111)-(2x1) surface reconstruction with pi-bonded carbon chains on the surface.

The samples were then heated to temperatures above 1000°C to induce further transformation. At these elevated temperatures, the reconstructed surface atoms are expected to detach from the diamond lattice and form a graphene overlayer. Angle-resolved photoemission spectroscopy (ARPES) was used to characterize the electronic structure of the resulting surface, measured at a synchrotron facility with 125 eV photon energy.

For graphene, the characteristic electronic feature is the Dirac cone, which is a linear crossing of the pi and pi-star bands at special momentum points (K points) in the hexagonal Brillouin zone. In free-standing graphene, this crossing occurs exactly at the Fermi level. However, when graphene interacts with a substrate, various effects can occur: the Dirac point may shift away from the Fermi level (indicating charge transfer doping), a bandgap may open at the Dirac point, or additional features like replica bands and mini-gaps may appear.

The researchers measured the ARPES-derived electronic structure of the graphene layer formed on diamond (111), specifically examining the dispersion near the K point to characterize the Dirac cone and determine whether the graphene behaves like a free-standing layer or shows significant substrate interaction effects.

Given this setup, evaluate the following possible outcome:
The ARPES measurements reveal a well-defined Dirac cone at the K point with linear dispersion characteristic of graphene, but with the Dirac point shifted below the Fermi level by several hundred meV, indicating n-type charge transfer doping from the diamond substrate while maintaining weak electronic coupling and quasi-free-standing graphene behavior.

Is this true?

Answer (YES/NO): NO